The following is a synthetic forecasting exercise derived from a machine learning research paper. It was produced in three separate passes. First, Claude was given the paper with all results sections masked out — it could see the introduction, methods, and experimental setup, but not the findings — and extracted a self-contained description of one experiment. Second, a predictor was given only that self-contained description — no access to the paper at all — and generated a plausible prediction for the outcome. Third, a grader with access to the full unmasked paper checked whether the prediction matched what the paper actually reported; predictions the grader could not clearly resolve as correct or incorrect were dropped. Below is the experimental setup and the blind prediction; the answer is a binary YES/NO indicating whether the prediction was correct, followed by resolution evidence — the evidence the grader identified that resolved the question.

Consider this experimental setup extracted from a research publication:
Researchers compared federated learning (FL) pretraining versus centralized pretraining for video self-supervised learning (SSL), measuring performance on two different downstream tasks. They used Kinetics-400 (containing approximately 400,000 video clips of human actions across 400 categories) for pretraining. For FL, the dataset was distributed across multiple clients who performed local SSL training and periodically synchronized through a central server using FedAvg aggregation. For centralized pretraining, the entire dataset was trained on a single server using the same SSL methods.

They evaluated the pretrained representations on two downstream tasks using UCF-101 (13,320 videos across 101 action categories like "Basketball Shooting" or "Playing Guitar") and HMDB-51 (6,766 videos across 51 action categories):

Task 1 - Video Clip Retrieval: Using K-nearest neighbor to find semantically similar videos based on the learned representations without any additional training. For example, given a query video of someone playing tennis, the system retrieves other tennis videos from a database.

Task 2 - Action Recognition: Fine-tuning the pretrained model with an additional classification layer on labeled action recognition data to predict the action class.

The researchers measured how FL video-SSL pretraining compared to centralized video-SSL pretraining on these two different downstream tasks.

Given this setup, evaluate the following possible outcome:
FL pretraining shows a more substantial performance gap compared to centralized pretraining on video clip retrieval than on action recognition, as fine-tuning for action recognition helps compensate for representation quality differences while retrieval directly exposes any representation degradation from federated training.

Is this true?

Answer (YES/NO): NO